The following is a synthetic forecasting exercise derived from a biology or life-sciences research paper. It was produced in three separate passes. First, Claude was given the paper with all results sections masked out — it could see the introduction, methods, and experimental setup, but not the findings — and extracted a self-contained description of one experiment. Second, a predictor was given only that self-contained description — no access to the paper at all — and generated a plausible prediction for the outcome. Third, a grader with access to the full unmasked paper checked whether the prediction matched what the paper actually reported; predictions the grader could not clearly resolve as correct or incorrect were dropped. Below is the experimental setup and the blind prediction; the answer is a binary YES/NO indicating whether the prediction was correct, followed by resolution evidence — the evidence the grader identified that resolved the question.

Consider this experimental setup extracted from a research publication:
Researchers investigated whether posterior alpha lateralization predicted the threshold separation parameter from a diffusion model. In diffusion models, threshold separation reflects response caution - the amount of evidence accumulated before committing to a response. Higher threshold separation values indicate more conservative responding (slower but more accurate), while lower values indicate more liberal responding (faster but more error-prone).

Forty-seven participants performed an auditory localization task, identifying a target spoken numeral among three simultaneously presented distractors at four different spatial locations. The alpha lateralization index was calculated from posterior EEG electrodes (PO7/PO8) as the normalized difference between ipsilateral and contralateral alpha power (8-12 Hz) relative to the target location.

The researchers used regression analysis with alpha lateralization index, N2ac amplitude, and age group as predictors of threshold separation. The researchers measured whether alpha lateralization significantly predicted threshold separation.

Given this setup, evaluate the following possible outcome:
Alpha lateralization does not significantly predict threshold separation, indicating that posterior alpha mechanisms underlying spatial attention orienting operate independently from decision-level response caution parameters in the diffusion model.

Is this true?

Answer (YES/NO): YES